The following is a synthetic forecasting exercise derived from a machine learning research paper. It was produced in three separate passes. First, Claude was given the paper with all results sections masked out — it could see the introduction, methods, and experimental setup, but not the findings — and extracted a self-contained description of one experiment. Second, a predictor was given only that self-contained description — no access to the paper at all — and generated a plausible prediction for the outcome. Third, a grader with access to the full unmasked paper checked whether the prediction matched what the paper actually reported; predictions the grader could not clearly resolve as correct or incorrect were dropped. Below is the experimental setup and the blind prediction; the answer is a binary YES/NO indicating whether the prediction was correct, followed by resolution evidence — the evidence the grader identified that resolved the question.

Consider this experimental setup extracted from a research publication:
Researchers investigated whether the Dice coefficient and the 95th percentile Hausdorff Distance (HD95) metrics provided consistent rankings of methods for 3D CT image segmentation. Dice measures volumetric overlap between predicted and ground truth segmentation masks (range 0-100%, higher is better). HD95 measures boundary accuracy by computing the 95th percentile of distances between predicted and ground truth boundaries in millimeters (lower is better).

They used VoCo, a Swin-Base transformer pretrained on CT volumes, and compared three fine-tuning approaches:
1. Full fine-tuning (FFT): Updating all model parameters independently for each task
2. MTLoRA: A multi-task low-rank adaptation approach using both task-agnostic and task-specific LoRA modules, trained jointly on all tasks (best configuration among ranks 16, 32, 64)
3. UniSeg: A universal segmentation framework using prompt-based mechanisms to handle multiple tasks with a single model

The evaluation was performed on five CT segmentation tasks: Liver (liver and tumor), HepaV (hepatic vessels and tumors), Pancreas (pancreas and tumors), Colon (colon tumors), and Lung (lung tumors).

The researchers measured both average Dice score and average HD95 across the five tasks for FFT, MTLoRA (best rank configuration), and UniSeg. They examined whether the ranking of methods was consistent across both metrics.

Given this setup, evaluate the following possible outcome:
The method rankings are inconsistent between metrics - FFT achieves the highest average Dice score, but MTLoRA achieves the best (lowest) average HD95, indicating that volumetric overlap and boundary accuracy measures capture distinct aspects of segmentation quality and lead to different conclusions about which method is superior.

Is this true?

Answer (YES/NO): NO